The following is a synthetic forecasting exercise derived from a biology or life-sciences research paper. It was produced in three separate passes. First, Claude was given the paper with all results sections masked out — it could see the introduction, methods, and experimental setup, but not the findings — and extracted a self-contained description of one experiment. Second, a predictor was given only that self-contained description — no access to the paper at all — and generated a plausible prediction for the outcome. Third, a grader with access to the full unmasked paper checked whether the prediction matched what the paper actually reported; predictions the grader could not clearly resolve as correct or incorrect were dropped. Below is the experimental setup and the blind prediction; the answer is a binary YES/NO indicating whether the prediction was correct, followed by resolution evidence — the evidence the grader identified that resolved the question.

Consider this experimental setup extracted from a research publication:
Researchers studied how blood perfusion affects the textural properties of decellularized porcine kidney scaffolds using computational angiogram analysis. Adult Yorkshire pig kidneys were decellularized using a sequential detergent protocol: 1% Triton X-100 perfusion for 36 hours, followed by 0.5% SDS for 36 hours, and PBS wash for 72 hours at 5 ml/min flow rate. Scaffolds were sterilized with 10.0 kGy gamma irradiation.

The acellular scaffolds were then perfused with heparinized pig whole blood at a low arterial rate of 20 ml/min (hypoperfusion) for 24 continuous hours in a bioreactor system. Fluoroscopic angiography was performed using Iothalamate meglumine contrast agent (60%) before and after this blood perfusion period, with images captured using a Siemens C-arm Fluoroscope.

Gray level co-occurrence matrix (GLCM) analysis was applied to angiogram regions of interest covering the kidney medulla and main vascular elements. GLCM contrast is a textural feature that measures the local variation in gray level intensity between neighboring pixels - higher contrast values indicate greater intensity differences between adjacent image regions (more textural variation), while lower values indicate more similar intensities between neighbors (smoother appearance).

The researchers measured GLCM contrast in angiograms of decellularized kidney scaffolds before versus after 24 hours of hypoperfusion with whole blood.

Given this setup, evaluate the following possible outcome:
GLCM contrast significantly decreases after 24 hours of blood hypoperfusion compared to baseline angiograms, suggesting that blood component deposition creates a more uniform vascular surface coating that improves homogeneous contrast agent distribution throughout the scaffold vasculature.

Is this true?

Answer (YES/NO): NO